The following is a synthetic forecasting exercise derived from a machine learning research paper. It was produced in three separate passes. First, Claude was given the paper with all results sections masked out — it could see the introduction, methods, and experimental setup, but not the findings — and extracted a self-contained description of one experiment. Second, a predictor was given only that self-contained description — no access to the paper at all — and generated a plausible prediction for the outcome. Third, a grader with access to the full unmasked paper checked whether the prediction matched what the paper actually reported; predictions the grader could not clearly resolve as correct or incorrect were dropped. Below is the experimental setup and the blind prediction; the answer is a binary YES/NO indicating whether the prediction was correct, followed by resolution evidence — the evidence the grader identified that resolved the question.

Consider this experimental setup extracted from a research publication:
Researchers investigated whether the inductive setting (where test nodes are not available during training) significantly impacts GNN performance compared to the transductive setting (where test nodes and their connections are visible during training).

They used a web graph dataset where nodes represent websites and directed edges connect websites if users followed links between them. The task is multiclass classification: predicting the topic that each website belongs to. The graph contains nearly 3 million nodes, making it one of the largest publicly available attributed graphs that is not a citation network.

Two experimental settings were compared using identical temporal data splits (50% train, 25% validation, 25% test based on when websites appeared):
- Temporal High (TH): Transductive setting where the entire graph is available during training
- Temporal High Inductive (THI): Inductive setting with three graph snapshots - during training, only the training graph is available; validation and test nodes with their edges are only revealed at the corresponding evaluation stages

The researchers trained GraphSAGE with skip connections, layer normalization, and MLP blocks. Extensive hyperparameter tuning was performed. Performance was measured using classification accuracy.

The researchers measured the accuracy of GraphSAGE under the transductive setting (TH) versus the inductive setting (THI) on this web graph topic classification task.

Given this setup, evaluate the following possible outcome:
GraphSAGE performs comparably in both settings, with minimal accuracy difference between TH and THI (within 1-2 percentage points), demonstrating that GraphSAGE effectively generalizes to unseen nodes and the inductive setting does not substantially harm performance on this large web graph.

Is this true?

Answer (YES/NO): NO